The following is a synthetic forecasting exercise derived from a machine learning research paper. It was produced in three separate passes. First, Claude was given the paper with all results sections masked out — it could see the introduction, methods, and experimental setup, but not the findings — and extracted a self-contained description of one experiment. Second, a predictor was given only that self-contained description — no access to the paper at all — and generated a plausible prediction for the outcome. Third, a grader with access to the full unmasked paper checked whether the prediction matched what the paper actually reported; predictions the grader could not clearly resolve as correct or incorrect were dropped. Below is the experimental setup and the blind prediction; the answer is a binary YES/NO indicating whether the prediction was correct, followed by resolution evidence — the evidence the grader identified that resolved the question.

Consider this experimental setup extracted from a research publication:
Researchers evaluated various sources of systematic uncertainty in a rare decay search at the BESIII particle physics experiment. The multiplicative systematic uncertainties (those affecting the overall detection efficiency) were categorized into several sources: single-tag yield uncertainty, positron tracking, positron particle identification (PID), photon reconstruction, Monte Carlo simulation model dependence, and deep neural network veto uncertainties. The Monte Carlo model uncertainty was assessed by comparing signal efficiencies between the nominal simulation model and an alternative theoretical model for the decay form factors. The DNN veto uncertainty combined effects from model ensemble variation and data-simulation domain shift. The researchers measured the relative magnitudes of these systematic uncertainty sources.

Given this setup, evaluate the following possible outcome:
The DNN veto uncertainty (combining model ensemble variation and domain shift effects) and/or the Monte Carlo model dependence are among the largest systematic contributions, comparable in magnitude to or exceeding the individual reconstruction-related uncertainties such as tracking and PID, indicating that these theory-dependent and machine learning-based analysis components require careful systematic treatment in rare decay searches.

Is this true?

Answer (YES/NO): YES